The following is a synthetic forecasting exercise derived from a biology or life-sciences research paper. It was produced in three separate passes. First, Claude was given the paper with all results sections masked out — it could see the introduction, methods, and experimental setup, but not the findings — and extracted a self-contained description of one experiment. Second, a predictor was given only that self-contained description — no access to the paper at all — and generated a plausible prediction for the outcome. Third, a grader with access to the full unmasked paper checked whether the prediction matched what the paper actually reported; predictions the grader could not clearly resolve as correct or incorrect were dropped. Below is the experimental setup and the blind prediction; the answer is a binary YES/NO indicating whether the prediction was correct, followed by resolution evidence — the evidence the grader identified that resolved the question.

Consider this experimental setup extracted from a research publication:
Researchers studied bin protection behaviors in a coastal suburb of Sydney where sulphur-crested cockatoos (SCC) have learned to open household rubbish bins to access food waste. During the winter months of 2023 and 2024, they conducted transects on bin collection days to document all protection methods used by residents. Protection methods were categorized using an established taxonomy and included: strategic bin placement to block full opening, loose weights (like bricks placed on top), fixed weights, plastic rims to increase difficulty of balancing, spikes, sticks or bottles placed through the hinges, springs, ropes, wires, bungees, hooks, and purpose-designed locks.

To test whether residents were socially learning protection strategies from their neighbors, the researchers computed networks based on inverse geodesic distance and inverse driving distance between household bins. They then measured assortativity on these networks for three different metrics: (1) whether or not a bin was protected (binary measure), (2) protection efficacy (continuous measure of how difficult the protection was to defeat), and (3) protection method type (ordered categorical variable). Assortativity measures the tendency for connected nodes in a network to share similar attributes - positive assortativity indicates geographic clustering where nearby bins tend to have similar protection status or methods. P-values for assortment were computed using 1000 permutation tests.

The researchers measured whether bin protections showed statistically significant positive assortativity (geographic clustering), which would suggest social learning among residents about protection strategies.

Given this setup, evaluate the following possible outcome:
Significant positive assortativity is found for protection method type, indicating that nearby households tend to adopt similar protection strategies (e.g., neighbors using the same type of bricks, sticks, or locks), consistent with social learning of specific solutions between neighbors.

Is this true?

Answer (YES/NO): YES